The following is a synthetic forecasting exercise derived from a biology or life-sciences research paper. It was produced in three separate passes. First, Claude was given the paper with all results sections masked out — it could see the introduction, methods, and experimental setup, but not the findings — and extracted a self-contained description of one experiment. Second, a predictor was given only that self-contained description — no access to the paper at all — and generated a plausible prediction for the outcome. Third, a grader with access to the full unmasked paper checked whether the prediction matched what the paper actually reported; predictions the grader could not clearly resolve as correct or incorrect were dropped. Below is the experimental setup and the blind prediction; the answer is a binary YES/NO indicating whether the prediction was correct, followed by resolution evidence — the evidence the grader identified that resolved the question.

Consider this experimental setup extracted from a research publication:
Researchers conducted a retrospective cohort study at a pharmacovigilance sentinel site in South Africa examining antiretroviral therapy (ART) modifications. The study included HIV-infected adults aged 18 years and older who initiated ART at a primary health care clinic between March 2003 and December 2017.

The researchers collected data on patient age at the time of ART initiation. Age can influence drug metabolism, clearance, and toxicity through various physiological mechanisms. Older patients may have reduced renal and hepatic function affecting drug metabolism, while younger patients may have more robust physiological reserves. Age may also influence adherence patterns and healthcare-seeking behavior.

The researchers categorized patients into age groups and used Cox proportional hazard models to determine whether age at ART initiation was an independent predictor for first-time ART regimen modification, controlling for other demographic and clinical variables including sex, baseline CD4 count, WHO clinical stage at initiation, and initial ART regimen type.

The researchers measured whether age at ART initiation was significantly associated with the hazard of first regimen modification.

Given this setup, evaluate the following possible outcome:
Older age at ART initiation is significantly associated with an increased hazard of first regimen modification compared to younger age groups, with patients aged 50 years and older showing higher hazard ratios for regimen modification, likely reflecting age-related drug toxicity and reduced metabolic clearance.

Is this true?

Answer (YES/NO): NO